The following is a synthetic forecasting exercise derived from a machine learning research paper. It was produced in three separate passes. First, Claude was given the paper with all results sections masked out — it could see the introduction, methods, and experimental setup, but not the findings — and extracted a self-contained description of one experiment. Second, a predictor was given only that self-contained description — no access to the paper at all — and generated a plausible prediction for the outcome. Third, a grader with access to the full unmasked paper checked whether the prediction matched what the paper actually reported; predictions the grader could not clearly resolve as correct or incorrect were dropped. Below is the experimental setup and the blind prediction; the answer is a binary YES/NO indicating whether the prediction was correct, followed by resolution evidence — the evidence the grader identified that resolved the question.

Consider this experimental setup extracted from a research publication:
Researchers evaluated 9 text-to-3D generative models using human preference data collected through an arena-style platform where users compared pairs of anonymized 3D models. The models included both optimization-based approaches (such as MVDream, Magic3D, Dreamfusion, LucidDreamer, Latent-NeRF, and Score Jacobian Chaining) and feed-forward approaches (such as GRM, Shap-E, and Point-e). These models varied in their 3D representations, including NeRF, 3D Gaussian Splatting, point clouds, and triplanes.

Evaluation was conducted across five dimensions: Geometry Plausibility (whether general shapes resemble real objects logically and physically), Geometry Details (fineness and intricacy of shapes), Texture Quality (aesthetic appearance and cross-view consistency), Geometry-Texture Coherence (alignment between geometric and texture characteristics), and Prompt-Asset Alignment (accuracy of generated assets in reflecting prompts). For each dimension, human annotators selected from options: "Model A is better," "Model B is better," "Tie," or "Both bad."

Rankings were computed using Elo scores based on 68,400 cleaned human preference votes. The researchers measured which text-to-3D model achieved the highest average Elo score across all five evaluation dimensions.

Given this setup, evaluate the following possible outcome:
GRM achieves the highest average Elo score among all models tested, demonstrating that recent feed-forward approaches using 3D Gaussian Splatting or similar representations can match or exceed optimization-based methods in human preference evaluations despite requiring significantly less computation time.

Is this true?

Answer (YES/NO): NO